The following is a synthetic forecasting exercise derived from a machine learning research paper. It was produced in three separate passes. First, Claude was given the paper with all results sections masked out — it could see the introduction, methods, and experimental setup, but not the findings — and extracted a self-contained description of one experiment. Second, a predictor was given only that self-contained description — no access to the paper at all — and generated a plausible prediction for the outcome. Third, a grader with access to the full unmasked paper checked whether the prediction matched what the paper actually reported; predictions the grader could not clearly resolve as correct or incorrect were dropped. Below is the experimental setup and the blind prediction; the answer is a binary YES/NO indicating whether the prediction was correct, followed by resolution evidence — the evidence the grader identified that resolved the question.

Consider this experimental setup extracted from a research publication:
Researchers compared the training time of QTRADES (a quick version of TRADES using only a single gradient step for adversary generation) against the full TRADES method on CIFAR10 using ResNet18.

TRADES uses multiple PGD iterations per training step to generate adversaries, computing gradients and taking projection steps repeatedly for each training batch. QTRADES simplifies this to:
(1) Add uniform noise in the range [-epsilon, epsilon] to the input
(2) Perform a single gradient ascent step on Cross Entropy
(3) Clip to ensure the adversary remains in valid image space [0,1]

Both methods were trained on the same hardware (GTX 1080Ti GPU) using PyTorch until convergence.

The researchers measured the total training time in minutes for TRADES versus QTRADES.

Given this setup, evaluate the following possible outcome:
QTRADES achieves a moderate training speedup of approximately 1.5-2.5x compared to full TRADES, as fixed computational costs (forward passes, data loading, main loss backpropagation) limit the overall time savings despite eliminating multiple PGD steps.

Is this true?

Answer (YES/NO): NO